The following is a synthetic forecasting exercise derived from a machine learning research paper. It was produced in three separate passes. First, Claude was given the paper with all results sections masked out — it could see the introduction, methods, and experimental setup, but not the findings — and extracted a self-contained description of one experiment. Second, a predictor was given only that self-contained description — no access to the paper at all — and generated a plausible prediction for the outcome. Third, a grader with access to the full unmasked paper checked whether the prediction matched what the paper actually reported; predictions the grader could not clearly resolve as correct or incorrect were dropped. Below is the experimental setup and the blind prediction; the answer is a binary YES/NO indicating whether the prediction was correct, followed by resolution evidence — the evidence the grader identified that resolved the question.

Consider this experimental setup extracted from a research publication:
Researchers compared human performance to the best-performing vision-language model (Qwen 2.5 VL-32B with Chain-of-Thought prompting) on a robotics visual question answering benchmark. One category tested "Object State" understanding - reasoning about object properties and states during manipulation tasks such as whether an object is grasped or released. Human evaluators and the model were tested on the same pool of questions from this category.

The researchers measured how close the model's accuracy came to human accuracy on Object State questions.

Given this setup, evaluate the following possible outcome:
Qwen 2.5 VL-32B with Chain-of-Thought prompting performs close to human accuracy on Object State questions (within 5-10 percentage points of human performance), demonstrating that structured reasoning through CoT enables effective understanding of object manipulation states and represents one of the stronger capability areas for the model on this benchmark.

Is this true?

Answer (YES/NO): YES